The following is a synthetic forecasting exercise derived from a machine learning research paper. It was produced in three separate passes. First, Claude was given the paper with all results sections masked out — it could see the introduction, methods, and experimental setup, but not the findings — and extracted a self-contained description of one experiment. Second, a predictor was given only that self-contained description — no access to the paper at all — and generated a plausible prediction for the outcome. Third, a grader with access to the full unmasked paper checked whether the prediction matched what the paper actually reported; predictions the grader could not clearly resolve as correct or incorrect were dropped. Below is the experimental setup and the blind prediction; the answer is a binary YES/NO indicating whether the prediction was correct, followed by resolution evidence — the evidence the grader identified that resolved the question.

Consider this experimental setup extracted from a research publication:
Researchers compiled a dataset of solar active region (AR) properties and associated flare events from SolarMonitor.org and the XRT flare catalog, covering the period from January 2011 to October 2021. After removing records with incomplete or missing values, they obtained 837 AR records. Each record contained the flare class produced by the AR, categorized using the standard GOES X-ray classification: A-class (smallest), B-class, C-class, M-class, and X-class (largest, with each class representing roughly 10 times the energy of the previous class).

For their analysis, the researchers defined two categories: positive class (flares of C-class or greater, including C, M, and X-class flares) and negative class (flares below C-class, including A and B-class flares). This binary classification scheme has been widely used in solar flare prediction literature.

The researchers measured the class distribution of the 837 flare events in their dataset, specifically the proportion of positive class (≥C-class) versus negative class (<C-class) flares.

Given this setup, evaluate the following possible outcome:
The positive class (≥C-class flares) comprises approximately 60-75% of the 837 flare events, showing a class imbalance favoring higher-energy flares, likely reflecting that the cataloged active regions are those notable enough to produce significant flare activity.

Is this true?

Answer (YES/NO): YES